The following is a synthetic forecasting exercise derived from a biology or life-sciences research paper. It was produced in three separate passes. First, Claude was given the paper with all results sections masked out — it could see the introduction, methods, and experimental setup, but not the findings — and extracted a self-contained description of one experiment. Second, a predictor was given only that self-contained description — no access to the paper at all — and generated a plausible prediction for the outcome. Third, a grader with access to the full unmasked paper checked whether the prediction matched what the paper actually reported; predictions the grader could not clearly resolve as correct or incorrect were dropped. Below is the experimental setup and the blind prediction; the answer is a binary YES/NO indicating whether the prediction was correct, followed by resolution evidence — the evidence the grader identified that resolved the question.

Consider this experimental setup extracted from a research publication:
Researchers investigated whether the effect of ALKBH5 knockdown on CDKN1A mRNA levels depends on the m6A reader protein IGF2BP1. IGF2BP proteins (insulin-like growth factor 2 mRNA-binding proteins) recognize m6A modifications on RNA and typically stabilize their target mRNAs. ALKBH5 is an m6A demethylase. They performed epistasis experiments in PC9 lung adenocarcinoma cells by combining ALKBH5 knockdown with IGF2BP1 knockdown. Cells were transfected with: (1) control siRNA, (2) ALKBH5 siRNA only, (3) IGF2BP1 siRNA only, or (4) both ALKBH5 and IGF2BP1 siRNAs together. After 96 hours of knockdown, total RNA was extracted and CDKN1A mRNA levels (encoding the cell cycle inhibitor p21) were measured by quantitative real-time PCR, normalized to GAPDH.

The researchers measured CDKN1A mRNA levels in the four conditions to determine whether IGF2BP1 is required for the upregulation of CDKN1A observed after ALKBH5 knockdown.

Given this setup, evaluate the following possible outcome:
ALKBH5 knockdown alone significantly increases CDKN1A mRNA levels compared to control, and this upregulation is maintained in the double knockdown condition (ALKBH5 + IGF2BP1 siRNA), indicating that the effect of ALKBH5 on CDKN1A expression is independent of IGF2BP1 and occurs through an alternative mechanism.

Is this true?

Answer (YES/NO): NO